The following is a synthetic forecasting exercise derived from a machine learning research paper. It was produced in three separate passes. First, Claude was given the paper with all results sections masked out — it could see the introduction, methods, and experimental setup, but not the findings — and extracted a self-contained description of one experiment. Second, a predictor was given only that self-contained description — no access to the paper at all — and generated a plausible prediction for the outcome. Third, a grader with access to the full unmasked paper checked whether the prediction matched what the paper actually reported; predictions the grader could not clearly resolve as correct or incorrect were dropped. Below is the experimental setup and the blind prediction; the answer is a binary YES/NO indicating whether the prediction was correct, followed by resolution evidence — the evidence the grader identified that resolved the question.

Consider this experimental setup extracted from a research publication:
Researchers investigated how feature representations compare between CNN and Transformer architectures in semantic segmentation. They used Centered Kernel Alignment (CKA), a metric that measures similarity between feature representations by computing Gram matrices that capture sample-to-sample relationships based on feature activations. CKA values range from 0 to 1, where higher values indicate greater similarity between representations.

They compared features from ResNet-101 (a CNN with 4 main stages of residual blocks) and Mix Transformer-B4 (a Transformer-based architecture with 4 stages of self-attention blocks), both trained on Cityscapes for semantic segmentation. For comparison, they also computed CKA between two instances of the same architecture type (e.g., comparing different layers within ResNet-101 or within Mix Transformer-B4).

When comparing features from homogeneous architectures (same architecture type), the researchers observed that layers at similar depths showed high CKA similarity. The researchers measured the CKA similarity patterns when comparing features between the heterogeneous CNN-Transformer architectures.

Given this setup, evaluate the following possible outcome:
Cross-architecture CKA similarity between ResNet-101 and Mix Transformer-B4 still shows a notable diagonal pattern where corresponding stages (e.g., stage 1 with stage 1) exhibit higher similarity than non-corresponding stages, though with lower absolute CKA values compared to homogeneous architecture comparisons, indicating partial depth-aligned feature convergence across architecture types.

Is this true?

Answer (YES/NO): NO